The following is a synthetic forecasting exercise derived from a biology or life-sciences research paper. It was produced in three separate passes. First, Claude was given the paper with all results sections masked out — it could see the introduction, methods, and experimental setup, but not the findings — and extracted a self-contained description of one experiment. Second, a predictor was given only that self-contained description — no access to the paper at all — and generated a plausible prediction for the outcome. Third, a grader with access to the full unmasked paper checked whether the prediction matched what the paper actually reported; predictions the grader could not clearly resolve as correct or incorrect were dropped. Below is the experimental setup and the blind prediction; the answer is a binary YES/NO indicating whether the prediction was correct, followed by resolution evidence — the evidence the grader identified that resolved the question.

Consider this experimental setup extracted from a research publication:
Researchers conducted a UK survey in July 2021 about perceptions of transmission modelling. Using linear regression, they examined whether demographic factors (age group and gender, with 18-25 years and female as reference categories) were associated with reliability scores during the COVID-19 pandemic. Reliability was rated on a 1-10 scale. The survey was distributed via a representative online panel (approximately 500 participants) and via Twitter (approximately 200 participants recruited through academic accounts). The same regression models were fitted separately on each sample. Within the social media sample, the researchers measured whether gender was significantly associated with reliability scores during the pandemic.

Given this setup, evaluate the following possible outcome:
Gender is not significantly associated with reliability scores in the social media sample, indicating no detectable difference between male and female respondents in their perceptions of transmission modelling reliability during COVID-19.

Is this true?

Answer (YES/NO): NO